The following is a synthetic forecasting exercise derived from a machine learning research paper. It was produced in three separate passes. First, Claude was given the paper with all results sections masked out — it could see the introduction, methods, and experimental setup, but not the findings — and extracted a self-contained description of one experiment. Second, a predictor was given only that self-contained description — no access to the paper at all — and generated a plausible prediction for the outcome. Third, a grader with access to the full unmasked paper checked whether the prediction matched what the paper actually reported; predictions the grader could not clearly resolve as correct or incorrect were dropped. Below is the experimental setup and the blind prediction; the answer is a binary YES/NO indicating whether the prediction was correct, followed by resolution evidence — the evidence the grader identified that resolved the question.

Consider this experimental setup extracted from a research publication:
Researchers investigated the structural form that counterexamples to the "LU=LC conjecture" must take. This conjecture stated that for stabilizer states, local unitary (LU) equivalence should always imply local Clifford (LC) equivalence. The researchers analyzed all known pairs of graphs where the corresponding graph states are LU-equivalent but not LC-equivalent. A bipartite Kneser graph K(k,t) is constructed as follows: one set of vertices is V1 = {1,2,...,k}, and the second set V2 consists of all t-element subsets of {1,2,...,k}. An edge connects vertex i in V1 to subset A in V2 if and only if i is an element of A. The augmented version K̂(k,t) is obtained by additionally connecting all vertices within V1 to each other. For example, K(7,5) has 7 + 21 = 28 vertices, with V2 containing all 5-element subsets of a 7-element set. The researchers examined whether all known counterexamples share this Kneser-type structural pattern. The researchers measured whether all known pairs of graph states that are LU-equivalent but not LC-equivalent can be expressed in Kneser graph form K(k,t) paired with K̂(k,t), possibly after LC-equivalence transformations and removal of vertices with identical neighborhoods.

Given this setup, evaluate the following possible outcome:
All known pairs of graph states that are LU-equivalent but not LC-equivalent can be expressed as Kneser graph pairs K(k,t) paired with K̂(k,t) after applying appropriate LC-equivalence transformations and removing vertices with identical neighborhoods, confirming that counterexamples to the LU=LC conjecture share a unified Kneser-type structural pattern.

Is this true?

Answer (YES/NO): NO